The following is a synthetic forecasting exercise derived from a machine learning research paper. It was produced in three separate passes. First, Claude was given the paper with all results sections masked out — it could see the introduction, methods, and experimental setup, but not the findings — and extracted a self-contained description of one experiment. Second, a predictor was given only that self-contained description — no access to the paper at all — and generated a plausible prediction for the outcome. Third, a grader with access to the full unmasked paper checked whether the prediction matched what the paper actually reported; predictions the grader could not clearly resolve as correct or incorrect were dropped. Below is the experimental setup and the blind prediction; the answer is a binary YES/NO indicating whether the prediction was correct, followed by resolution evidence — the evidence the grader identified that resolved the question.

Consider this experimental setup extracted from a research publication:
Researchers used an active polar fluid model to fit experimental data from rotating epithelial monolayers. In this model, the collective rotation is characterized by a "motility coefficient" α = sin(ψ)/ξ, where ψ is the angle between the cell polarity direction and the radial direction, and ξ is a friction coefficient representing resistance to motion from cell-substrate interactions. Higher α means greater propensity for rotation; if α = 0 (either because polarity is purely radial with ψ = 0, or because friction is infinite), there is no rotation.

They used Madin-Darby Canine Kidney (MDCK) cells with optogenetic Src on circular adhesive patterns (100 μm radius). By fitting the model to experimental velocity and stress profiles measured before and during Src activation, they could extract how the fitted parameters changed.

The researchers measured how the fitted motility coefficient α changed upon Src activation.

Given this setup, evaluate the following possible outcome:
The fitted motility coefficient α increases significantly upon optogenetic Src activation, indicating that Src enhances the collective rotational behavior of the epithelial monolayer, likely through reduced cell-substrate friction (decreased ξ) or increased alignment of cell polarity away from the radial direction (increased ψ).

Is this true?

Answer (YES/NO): NO